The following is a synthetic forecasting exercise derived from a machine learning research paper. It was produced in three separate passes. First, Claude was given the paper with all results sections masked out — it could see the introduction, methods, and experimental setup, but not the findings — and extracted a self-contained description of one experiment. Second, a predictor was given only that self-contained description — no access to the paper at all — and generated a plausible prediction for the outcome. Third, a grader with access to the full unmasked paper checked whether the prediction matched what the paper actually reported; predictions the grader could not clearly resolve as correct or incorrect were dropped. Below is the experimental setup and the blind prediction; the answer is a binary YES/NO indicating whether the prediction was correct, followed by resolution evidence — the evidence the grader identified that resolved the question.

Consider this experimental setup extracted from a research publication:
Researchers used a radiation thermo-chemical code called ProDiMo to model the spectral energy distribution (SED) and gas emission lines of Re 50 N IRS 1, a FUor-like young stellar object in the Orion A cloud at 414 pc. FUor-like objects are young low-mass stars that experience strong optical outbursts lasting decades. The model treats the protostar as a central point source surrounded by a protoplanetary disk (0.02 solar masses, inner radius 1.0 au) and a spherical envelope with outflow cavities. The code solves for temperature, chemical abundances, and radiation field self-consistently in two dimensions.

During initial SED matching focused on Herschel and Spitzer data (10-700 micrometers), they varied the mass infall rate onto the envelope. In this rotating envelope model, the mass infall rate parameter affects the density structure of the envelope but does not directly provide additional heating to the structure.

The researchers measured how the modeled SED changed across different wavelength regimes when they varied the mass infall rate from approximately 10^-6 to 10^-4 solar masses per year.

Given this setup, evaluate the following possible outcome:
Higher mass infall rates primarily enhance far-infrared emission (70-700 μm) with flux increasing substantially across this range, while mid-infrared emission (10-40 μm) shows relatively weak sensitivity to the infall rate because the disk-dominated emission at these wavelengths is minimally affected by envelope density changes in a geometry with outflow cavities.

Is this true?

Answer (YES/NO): NO